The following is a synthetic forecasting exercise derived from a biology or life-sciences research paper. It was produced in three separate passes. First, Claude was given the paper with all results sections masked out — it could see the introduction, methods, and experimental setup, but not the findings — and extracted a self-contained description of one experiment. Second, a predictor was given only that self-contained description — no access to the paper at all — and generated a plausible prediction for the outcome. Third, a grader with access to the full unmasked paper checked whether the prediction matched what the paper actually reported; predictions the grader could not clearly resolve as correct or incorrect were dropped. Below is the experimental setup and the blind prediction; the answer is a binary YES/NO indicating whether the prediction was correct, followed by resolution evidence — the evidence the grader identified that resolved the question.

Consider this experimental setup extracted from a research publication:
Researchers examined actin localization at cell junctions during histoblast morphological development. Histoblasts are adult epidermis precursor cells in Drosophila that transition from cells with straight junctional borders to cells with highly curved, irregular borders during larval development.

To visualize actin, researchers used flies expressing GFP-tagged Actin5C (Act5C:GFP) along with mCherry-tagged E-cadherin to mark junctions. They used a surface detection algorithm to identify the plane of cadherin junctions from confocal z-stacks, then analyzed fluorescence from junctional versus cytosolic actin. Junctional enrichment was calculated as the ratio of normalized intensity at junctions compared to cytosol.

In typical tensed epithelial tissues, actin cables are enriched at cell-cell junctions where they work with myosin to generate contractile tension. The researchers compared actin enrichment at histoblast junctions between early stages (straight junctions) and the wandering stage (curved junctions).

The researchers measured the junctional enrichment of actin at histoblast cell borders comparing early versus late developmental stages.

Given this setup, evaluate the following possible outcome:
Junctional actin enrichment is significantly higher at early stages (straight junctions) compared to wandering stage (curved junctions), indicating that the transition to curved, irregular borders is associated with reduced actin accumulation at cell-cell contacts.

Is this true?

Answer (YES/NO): YES